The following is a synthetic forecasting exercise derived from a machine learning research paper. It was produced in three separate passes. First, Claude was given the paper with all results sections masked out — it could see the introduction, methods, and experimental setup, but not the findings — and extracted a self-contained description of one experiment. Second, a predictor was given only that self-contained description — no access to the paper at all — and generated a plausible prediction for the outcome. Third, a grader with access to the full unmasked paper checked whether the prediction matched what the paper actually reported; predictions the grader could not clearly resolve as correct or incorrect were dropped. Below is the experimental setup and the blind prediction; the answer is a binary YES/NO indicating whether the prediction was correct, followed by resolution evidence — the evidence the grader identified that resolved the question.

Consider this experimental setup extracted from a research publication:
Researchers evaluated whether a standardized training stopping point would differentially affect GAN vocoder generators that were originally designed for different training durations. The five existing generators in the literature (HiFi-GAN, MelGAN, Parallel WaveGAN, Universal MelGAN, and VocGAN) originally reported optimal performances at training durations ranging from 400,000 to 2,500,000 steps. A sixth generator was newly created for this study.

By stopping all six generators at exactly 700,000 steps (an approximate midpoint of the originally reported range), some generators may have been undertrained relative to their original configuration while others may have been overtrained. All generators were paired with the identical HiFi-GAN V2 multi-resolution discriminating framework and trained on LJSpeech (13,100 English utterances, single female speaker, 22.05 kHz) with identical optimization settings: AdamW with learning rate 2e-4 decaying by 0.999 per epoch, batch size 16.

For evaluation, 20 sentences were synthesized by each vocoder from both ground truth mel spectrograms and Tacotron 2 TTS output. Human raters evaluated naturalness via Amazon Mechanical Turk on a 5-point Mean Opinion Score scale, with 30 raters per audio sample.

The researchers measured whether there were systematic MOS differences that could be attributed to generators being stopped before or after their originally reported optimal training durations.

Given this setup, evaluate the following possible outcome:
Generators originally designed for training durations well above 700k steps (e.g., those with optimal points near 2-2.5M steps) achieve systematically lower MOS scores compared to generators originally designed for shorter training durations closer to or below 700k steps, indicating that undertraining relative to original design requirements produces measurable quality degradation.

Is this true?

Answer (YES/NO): NO